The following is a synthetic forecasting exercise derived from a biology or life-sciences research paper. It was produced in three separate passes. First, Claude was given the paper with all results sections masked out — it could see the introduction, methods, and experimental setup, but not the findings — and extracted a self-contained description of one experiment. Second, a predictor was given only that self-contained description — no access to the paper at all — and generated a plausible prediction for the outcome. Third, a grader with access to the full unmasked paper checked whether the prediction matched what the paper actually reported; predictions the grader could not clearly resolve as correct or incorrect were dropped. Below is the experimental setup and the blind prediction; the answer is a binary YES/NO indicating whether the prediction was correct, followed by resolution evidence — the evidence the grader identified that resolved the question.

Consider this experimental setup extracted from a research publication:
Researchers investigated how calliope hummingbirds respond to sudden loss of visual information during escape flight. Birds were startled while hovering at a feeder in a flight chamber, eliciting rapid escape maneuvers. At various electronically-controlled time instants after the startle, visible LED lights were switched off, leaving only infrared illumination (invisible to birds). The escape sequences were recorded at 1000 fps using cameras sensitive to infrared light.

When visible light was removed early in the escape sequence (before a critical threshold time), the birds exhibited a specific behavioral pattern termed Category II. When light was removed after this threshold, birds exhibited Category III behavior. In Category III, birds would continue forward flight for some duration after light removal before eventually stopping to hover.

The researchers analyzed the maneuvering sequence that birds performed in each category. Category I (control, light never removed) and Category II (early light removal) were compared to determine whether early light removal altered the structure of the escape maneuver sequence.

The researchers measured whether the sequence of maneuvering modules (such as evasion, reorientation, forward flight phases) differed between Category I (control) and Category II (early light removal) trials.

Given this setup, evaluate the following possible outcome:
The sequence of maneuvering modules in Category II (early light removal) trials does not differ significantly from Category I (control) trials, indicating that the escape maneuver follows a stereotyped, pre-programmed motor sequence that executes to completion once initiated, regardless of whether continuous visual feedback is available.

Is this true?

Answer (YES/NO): NO